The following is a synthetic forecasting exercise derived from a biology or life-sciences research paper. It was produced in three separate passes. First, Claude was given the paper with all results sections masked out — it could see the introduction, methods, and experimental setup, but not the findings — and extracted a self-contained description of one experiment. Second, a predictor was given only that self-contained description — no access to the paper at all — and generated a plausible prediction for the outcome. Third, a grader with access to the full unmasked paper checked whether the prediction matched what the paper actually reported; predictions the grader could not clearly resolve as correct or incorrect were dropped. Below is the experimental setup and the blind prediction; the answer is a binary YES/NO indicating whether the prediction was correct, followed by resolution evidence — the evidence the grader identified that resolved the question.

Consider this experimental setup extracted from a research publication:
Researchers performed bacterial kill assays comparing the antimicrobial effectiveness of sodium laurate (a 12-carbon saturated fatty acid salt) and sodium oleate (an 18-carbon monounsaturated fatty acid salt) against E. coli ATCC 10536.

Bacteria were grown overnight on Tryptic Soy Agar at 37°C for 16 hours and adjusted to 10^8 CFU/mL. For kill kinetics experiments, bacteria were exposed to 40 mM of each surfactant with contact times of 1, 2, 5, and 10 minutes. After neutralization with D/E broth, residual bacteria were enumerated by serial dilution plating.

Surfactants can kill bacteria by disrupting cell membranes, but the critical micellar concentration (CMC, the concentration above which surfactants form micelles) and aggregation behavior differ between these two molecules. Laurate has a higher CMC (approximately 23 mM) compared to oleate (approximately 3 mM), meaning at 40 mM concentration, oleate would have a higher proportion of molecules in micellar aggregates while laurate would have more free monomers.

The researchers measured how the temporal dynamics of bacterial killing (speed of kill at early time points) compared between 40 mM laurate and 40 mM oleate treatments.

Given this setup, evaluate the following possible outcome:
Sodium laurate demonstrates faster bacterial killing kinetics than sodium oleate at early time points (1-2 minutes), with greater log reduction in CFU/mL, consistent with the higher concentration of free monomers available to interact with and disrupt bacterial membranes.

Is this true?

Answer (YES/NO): YES